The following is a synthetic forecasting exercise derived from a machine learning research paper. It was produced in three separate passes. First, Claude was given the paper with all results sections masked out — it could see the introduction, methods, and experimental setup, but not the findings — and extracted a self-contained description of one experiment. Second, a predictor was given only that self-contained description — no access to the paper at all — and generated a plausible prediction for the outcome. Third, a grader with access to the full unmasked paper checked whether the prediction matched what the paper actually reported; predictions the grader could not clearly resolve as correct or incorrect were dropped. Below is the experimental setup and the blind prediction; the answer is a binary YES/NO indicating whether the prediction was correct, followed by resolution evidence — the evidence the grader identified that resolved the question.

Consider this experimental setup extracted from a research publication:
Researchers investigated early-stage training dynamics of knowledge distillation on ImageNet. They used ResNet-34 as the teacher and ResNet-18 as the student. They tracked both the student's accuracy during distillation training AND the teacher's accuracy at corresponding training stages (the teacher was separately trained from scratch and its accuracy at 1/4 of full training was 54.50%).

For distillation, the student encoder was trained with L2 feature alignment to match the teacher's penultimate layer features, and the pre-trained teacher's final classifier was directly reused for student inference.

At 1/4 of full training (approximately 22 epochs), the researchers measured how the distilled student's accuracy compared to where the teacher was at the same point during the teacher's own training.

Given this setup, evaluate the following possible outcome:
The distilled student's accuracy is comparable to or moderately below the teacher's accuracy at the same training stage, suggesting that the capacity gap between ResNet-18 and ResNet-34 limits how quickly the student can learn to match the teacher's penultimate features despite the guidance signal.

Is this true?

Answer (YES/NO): NO